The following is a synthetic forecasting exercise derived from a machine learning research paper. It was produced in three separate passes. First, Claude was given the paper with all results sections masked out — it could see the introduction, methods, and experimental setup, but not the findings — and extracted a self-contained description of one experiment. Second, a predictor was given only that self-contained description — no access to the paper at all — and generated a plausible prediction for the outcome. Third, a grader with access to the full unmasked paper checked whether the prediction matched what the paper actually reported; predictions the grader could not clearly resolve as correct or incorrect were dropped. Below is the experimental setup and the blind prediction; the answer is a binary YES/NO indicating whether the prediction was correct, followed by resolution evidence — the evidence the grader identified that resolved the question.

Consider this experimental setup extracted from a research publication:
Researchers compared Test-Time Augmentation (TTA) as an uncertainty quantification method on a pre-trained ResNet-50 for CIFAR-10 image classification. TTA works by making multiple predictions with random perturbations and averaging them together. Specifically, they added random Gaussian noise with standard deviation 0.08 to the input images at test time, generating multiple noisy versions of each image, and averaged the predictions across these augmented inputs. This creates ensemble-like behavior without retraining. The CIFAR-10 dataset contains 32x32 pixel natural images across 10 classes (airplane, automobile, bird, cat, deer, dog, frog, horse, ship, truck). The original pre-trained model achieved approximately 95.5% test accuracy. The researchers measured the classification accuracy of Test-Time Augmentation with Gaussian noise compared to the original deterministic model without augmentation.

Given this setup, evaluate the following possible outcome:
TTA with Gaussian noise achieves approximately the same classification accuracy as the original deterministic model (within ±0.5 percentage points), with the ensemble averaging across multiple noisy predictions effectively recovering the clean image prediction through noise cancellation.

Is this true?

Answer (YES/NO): NO